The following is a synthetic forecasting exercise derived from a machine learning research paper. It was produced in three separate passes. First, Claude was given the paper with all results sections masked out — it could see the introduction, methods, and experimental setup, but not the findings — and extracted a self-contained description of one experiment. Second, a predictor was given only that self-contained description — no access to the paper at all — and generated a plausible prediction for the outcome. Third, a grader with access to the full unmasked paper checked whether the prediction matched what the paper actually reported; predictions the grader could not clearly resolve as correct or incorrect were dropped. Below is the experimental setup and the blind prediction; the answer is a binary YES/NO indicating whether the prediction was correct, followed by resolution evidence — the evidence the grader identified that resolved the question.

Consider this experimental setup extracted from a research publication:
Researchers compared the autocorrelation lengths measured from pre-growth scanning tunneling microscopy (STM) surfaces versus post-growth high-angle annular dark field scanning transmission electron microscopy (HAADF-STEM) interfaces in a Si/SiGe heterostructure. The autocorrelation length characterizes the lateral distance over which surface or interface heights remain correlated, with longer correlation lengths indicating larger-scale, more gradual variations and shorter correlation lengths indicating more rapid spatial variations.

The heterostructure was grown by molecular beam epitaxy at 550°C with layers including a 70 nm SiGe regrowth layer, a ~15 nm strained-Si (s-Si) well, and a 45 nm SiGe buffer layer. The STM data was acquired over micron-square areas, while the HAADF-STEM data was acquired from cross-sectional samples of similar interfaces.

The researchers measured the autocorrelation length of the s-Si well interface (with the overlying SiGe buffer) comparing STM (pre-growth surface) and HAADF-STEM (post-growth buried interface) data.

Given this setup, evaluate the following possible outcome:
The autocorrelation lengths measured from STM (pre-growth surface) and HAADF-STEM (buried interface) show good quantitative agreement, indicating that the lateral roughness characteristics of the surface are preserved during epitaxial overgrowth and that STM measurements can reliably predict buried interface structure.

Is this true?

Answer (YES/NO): NO